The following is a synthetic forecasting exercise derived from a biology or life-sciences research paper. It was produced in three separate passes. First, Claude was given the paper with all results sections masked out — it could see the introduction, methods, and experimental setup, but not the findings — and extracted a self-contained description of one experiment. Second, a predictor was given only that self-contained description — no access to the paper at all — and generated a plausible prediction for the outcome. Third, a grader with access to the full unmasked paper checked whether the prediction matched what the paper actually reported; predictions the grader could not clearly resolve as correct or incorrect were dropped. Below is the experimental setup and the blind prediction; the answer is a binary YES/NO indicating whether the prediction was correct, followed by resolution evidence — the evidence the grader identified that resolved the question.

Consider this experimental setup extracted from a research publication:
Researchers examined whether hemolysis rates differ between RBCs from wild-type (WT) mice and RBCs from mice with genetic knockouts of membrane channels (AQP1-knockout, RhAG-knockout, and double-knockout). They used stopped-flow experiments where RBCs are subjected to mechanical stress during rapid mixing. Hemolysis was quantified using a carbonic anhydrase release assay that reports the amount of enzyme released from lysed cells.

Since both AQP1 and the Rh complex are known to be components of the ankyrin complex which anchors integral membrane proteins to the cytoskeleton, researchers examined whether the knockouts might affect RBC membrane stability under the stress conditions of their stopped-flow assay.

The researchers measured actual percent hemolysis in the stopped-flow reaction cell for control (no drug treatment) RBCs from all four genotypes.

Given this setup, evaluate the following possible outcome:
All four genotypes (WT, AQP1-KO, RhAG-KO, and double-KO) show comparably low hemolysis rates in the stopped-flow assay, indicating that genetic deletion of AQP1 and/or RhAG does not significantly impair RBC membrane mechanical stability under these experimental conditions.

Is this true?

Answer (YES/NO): YES